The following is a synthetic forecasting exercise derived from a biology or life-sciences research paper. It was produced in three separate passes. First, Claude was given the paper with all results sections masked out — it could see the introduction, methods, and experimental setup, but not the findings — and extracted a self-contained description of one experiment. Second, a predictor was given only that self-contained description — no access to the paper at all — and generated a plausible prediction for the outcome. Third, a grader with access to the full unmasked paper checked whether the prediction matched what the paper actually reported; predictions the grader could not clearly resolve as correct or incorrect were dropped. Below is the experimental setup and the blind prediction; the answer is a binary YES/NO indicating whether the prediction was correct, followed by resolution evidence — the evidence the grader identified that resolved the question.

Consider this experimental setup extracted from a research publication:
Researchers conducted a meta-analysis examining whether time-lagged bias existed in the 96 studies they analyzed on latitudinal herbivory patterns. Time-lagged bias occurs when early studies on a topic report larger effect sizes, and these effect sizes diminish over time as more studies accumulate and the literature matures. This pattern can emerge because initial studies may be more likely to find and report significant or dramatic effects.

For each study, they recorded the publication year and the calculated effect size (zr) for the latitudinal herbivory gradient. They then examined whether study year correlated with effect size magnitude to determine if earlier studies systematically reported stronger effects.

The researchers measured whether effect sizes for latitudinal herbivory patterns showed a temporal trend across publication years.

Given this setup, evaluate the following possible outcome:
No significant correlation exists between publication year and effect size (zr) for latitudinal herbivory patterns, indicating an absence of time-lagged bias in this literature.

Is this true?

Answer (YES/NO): YES